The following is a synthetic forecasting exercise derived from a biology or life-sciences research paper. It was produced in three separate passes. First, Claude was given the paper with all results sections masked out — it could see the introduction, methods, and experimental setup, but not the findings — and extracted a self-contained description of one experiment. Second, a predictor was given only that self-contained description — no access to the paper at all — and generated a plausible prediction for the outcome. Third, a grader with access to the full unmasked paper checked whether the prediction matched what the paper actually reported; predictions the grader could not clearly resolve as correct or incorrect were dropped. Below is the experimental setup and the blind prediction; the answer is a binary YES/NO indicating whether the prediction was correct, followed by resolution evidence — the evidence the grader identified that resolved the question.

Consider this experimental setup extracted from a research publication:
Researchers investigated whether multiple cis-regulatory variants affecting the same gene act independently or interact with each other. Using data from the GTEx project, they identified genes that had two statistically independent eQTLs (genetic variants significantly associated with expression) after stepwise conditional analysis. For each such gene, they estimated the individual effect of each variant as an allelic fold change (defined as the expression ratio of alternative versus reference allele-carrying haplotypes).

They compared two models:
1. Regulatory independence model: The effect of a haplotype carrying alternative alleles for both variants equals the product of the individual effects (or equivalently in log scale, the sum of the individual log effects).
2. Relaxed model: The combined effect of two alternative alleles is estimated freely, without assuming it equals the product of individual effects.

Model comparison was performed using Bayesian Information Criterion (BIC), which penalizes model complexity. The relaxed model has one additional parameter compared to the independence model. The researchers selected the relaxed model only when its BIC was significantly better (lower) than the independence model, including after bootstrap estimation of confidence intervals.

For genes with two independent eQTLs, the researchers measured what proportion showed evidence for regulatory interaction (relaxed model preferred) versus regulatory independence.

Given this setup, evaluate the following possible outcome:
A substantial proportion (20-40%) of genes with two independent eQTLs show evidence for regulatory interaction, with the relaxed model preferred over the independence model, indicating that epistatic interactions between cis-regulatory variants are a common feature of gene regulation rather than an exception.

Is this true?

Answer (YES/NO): NO